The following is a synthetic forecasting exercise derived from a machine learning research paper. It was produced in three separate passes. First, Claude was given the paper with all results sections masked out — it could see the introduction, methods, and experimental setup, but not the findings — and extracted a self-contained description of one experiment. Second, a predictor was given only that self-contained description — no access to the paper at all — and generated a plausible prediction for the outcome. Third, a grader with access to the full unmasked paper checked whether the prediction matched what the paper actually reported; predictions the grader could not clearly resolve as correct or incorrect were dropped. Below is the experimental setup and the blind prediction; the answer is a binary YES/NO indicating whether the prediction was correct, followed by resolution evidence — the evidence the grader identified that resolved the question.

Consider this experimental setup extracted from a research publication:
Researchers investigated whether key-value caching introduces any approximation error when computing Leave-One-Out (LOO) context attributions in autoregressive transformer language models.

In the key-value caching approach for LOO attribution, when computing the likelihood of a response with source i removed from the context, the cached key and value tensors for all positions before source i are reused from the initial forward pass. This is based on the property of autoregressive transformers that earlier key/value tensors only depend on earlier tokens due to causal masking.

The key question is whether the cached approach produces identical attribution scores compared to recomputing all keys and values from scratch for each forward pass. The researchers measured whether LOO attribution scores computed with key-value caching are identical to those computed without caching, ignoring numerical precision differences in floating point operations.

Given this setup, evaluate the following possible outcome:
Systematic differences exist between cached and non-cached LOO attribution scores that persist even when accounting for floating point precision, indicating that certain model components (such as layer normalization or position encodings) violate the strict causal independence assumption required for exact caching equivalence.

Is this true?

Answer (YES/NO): NO